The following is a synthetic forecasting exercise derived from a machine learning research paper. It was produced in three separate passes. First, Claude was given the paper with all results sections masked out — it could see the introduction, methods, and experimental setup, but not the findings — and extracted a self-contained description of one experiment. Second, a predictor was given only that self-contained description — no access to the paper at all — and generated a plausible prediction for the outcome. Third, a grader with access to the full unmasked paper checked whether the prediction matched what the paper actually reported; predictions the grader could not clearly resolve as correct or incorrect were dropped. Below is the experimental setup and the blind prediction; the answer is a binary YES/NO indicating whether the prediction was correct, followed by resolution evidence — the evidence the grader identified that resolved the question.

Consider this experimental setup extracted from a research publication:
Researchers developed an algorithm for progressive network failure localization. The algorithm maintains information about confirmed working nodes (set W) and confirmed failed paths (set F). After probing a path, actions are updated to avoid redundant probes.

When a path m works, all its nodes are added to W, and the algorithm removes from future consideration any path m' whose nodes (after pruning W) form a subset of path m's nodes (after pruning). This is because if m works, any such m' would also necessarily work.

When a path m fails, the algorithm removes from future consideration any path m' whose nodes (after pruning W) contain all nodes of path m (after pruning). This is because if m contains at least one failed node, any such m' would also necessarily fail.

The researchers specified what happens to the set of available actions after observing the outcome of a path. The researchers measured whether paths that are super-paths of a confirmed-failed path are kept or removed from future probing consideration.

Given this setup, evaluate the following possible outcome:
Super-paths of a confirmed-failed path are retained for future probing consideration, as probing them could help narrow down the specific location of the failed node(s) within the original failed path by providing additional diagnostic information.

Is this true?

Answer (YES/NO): NO